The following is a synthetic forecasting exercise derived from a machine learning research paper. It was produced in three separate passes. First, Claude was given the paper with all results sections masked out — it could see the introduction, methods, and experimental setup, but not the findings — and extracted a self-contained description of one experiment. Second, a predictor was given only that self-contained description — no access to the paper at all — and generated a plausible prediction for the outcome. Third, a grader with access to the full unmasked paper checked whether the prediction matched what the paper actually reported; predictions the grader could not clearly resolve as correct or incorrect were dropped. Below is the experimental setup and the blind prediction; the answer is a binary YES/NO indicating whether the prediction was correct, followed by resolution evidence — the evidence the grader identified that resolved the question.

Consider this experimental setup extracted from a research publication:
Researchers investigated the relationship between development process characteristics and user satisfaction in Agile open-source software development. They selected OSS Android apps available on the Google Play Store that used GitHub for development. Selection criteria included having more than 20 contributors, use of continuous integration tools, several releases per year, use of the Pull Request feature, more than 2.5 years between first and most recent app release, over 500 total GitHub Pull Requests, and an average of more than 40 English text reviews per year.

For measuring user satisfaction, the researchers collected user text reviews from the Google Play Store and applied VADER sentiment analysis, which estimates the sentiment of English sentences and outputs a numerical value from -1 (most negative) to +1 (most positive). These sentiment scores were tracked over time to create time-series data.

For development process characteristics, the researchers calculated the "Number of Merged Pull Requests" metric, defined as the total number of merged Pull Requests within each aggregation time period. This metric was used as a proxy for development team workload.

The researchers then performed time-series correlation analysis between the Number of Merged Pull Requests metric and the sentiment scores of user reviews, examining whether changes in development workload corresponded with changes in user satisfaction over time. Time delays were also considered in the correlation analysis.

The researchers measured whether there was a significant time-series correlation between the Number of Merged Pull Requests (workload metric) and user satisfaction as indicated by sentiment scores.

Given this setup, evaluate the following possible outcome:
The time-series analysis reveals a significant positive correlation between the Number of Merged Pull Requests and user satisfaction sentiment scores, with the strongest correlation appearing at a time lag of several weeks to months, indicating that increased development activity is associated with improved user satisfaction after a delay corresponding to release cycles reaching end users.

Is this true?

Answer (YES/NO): NO